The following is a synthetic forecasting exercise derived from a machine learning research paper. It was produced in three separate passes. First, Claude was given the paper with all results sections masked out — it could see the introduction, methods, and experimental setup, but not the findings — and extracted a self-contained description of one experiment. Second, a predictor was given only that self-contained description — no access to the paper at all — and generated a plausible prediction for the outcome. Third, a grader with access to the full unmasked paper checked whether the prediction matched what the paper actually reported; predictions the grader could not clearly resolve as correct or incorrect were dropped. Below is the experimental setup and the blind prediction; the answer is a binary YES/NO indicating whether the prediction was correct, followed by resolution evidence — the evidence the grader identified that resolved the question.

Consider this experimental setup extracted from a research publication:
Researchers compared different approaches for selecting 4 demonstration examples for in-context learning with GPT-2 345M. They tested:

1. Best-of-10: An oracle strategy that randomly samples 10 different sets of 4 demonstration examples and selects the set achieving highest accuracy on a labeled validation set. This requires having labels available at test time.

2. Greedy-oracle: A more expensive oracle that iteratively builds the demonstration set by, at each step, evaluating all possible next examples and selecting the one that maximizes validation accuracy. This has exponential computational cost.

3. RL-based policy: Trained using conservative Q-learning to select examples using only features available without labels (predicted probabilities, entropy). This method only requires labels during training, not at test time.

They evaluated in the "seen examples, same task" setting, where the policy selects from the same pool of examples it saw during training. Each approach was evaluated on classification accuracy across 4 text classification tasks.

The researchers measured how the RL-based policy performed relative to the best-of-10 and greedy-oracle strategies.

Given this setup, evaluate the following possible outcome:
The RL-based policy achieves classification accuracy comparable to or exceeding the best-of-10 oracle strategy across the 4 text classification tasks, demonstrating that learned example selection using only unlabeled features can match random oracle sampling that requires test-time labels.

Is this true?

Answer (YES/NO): YES